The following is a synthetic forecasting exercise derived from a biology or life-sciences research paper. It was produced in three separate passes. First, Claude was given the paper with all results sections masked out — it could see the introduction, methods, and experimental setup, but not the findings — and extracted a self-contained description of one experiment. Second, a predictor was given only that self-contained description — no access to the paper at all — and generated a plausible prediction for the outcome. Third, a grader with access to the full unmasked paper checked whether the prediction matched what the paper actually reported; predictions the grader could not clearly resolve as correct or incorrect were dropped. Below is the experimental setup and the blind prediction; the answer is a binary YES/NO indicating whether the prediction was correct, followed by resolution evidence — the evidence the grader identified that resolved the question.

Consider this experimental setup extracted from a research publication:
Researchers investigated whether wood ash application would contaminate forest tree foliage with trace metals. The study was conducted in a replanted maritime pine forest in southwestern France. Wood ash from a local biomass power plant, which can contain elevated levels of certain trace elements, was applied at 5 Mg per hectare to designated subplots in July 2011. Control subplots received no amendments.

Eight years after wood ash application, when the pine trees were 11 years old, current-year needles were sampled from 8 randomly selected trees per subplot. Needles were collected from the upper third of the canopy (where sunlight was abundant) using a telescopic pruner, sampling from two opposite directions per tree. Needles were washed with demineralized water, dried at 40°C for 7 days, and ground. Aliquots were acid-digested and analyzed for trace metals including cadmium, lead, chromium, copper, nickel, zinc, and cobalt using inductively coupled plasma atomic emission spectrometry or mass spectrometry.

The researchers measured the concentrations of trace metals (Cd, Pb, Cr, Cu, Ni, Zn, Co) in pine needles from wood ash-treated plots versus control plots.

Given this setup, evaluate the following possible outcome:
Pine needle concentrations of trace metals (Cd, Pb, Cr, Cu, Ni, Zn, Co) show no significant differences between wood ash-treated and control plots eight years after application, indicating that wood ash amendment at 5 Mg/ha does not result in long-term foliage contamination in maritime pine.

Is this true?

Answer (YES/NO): NO